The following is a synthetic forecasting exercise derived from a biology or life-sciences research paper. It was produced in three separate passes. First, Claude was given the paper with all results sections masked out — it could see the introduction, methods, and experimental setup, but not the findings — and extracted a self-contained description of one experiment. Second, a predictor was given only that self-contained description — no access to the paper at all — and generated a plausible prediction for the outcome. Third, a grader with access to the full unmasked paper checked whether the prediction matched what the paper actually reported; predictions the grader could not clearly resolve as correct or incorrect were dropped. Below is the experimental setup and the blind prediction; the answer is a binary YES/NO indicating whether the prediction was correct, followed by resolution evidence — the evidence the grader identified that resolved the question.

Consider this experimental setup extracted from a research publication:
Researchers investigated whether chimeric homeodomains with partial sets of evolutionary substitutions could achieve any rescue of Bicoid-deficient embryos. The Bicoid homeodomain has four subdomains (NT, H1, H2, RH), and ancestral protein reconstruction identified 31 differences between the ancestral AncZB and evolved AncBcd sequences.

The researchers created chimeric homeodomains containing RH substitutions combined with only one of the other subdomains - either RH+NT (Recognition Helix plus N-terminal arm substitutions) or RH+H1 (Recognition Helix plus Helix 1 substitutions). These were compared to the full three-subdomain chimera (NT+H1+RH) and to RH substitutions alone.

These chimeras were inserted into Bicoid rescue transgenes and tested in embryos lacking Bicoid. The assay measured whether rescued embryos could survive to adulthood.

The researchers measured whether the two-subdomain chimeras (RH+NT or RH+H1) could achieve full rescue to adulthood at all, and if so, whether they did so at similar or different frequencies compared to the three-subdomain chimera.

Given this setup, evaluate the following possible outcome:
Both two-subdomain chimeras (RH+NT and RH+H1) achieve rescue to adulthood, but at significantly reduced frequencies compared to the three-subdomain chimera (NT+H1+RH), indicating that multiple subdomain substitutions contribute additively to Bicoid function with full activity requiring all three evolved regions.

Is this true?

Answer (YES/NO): YES